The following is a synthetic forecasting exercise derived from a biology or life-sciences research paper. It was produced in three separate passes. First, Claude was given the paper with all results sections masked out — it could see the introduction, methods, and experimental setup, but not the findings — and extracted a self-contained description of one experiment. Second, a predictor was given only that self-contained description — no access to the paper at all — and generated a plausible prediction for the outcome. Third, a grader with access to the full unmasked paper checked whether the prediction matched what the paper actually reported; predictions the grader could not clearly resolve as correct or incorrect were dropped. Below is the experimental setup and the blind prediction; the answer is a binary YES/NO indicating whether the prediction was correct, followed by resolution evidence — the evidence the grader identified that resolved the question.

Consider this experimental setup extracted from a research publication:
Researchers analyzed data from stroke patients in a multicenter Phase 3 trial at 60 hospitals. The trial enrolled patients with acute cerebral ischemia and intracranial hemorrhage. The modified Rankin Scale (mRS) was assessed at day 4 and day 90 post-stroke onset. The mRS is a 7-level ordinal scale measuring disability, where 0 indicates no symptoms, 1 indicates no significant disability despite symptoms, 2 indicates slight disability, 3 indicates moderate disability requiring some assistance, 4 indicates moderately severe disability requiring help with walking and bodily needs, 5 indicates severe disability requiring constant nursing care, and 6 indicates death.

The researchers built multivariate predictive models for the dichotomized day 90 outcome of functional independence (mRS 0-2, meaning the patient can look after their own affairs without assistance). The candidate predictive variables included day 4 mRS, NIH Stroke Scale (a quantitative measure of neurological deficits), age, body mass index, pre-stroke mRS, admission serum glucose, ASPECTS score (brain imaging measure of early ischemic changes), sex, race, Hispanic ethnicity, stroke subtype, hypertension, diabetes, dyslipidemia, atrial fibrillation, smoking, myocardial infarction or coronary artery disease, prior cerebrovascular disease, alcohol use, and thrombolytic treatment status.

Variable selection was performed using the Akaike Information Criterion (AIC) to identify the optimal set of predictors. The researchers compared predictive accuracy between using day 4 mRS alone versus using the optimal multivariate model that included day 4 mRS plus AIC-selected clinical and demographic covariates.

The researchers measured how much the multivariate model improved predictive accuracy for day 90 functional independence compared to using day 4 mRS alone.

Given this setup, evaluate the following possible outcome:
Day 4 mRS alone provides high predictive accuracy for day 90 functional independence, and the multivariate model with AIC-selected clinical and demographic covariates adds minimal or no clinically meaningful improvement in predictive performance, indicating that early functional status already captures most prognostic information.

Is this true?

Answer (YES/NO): NO